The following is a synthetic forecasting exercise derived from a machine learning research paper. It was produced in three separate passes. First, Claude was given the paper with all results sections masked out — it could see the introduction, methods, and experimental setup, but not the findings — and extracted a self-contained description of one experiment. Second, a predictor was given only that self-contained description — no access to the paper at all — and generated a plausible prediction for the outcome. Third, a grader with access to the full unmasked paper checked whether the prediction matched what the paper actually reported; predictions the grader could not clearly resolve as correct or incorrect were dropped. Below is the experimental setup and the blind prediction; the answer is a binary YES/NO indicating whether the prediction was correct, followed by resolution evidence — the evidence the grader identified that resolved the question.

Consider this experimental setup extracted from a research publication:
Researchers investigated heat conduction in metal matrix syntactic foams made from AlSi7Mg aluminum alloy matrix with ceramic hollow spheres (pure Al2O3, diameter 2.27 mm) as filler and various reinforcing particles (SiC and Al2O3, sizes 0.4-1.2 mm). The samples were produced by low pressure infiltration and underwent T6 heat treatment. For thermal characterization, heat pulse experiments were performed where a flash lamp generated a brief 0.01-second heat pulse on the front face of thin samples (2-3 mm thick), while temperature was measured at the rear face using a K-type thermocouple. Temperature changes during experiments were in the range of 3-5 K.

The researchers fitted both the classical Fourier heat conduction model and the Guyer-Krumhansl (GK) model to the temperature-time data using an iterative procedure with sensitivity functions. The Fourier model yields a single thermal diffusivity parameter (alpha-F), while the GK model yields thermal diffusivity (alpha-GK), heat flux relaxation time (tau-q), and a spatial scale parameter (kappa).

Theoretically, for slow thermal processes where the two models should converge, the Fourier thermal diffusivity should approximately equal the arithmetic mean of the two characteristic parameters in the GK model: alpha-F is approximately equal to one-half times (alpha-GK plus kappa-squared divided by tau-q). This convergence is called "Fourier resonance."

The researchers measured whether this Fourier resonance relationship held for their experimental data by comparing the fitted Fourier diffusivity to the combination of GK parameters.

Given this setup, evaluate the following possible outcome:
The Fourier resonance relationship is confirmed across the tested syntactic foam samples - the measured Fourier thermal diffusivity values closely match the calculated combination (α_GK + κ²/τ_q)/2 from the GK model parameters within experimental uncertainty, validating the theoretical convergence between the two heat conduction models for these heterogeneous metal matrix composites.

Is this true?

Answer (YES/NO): NO